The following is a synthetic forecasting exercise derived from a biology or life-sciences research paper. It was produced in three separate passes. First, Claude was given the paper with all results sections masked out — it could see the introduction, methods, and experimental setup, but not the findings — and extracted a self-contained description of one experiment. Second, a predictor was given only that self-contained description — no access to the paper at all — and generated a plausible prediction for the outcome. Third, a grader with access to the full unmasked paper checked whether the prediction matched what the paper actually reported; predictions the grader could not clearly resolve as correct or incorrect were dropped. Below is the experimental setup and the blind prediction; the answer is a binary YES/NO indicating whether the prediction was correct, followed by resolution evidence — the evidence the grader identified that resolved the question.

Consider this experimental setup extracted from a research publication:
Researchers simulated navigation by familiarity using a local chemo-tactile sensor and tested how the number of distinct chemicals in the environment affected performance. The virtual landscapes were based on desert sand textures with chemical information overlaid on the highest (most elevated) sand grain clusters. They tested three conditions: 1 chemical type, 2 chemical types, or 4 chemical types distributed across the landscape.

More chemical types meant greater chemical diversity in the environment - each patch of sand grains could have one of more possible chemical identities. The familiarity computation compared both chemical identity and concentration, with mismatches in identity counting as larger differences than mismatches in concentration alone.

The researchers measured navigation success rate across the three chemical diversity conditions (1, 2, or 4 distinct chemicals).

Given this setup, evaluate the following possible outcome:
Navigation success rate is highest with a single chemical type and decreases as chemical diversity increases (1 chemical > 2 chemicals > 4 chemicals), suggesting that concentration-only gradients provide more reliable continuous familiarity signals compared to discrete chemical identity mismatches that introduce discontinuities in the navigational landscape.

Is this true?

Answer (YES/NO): NO